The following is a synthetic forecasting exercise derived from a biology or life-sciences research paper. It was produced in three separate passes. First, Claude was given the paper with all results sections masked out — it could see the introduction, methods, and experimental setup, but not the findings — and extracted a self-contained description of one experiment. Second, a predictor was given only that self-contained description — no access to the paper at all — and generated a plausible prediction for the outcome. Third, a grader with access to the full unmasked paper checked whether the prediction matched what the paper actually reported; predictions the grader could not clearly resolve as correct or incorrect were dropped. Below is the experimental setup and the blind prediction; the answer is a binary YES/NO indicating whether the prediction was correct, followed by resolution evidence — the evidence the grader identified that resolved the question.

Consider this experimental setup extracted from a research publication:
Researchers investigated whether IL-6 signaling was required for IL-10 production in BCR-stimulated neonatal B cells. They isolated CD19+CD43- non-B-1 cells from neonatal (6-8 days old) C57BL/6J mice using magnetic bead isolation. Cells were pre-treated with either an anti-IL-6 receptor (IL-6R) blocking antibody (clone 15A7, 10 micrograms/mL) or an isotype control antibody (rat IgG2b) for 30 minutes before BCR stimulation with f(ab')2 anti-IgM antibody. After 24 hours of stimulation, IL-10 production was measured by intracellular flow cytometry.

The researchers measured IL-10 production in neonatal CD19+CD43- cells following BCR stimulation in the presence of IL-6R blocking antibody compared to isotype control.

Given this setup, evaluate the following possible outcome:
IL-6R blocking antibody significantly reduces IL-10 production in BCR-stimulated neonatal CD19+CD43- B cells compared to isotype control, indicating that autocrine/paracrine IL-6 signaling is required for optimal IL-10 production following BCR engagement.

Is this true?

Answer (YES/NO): YES